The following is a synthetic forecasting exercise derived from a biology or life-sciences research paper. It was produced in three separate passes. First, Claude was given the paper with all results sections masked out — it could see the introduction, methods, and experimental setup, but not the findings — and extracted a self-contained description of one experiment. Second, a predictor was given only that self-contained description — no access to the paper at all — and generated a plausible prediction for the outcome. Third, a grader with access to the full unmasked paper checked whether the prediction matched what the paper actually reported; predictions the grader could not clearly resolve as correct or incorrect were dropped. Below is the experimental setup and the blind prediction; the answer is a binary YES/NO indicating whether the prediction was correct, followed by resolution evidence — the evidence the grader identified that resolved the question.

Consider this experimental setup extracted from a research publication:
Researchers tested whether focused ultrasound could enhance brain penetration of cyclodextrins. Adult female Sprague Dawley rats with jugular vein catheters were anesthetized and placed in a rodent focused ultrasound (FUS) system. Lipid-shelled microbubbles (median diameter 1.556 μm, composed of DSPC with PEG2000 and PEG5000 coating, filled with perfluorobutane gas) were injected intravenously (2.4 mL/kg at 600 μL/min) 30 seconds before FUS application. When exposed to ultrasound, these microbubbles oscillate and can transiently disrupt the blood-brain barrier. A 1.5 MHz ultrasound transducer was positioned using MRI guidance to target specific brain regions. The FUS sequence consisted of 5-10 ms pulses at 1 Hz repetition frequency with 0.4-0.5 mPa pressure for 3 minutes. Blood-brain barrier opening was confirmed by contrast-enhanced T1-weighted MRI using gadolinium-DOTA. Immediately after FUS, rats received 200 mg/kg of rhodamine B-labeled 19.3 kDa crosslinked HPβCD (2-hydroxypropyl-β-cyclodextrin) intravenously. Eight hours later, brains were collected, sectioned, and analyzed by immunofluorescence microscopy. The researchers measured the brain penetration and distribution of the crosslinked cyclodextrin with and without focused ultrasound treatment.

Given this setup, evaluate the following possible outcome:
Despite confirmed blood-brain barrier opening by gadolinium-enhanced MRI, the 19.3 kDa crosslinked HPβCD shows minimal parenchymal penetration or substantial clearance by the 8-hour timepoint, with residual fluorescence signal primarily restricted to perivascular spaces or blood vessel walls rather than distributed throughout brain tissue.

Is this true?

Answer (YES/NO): NO